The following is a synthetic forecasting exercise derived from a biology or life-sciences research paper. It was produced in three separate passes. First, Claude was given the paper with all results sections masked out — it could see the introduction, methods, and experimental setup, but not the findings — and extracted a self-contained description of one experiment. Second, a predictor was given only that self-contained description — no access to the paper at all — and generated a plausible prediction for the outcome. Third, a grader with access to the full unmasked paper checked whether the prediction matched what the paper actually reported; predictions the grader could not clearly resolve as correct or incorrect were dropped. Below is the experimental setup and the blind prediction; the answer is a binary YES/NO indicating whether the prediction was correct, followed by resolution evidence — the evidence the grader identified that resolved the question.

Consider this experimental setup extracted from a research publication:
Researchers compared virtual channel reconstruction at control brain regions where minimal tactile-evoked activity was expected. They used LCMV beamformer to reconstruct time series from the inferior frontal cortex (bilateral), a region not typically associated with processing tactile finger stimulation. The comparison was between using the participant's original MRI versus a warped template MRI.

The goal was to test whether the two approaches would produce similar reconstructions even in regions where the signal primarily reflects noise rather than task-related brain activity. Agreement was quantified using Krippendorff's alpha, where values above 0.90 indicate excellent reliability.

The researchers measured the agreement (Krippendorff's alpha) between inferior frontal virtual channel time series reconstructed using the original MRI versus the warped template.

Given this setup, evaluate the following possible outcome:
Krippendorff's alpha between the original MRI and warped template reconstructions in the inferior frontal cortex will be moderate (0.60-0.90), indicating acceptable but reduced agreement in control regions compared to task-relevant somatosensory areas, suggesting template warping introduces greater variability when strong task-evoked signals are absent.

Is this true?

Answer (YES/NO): NO